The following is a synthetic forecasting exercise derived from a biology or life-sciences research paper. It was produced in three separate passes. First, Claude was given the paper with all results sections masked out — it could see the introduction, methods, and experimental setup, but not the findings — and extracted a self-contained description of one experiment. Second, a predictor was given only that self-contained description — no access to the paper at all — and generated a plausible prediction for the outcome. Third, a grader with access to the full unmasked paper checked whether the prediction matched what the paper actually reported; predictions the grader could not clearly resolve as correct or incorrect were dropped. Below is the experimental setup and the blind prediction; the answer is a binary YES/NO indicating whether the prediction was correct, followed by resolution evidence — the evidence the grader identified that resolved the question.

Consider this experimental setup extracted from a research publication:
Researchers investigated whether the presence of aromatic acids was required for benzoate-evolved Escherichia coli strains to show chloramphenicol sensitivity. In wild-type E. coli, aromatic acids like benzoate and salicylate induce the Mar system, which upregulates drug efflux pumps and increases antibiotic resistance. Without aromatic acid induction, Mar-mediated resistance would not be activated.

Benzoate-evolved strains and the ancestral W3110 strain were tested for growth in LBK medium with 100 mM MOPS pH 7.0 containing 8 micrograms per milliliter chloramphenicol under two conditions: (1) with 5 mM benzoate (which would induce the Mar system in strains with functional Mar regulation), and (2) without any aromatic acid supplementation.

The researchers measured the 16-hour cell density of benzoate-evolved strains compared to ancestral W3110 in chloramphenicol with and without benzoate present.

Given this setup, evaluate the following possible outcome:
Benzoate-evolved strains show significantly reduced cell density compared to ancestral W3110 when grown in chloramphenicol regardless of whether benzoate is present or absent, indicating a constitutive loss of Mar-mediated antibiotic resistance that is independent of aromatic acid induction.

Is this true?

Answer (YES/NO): NO